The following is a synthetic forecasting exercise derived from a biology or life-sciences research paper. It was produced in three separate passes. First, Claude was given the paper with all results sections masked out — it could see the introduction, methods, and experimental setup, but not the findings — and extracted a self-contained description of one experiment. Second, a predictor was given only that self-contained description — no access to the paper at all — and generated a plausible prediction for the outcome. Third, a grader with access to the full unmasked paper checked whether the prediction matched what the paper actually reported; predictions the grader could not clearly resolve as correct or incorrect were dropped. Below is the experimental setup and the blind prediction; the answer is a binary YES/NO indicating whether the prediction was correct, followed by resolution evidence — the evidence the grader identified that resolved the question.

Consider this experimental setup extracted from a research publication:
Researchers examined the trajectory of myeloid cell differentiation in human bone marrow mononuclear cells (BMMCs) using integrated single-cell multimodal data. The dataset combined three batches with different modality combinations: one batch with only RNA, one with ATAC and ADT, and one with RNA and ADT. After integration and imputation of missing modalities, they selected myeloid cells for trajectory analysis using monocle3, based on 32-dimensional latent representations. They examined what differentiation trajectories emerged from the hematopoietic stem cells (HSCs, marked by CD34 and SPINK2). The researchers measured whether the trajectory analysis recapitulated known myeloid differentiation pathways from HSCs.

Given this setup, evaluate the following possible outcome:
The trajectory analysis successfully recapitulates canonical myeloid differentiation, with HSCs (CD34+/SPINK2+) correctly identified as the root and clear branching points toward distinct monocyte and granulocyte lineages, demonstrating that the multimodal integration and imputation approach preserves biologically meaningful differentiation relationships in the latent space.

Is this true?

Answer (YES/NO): NO